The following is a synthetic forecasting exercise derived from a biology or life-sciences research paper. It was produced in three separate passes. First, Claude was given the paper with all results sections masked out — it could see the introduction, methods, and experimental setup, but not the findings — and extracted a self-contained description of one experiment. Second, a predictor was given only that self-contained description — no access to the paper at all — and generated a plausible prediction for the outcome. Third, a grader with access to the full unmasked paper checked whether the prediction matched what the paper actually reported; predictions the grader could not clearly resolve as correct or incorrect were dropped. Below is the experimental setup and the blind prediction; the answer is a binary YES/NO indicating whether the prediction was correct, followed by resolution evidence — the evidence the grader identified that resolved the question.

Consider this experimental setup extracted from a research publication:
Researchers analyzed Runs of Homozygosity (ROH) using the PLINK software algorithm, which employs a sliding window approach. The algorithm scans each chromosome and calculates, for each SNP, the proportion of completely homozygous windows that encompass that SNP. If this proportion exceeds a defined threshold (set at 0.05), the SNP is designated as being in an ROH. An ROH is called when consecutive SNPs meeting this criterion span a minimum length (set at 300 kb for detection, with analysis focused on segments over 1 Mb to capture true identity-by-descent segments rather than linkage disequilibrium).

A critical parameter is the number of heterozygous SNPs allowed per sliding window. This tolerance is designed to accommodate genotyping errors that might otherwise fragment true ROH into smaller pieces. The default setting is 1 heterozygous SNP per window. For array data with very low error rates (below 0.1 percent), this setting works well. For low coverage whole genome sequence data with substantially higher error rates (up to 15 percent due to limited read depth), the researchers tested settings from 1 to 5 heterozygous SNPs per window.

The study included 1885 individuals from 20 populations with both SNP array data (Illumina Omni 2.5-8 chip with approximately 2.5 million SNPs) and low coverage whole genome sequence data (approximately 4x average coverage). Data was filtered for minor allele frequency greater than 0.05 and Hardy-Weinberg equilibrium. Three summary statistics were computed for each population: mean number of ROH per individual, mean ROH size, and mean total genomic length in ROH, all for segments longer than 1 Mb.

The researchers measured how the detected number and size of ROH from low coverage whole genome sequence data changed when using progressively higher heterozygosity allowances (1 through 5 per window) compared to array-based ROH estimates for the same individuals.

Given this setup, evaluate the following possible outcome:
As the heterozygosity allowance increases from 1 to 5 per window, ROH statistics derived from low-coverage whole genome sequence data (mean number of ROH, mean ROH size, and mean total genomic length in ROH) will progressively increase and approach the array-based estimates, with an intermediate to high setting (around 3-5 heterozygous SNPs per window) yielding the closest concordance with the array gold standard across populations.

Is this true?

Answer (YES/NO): NO